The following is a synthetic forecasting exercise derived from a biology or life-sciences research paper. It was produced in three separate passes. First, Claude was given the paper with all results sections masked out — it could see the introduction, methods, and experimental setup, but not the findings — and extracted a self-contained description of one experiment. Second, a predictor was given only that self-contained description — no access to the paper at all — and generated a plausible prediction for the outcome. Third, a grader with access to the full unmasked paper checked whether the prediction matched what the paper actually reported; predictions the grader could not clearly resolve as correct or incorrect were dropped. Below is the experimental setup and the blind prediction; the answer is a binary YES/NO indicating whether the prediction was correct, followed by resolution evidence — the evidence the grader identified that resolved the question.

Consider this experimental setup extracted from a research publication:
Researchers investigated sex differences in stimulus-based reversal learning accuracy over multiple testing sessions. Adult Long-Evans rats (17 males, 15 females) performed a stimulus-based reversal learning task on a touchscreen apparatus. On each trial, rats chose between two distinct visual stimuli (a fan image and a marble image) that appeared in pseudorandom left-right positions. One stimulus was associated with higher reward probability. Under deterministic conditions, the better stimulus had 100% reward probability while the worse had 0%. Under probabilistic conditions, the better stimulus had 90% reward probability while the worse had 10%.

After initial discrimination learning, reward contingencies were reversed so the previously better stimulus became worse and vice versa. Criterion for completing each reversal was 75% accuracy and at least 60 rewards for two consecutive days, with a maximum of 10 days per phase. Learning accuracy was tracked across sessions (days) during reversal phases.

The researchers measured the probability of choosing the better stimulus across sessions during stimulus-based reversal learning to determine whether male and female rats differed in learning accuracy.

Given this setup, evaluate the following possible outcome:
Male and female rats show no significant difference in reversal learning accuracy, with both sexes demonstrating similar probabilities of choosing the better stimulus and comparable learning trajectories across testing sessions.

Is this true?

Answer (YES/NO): NO